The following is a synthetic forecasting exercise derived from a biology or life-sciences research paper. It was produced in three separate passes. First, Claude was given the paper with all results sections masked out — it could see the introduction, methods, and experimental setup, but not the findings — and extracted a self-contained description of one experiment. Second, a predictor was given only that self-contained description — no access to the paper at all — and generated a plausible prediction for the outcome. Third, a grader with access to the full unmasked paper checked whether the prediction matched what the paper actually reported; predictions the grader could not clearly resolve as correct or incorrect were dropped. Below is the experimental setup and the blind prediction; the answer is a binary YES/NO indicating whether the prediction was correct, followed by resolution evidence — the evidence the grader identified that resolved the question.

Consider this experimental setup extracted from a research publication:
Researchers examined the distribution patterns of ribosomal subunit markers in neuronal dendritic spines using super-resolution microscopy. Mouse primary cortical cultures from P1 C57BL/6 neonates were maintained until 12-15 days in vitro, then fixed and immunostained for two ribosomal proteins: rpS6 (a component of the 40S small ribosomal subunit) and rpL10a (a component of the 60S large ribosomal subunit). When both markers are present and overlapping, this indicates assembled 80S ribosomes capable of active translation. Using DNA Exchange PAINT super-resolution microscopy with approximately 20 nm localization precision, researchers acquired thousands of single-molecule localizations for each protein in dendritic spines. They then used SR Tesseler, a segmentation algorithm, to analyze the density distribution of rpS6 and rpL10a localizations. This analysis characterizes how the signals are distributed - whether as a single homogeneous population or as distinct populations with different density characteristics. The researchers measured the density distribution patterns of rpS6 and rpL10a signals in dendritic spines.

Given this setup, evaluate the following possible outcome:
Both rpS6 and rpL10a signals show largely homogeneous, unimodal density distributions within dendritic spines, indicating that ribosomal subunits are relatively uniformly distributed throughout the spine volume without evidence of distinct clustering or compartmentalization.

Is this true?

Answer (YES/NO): NO